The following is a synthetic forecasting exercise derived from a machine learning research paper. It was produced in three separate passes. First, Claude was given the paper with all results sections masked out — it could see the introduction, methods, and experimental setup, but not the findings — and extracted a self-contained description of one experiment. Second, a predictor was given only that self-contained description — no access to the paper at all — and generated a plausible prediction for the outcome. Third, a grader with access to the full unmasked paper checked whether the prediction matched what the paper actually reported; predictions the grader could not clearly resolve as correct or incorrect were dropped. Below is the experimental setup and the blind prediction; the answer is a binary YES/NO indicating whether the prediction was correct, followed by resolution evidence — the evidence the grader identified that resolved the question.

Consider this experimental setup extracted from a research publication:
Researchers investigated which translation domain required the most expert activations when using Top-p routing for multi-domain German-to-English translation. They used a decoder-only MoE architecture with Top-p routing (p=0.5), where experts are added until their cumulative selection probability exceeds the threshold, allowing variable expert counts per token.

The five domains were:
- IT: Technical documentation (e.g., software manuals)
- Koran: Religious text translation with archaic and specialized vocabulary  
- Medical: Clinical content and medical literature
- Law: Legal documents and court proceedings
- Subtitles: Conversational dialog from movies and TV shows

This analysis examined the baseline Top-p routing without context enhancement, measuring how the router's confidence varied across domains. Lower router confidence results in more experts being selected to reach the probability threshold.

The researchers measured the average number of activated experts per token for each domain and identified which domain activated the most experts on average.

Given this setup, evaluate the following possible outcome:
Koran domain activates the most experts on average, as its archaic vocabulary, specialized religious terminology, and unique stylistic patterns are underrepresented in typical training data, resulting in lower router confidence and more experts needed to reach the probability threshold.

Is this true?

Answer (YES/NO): YES